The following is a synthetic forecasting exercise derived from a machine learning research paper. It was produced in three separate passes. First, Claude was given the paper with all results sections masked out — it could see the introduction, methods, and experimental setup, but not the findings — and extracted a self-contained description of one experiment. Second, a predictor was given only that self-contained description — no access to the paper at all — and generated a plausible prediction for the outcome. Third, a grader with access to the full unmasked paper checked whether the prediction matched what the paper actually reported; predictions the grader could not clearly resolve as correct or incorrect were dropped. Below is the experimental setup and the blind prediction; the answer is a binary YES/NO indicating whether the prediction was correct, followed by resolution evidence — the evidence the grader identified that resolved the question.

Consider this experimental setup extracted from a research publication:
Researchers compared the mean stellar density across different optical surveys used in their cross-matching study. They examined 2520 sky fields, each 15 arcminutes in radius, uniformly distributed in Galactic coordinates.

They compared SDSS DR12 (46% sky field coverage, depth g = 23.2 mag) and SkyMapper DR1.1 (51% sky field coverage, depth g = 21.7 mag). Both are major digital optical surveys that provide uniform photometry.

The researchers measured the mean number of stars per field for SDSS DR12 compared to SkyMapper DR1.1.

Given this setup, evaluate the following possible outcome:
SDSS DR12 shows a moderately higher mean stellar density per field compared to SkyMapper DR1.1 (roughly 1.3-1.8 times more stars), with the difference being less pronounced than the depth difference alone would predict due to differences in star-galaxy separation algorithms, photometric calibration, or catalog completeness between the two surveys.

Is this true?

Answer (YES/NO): NO